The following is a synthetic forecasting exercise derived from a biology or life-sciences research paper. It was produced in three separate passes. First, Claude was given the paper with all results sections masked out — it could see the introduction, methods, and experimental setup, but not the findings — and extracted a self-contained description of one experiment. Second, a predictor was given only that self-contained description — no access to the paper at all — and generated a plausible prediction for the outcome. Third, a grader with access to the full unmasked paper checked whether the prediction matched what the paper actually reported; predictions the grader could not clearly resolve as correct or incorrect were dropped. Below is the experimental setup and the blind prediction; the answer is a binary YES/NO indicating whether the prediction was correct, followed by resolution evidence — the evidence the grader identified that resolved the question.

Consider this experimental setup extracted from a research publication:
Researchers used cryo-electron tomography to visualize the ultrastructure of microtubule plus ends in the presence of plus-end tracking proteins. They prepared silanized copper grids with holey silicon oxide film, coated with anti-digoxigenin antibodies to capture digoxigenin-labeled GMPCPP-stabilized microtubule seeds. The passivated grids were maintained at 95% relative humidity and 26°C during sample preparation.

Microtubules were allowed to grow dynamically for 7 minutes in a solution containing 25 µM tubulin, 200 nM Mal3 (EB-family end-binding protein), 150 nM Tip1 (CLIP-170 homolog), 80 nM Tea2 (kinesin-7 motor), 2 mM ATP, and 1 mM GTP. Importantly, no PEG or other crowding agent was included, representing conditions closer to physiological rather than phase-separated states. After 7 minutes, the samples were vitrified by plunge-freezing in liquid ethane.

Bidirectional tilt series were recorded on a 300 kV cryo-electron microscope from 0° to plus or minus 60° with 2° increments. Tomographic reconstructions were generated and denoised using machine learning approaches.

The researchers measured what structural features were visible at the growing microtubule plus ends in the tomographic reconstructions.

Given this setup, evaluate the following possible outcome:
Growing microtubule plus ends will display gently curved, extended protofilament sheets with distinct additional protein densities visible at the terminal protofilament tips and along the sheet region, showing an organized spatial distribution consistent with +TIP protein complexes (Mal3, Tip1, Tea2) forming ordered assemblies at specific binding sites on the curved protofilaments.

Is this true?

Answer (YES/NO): NO